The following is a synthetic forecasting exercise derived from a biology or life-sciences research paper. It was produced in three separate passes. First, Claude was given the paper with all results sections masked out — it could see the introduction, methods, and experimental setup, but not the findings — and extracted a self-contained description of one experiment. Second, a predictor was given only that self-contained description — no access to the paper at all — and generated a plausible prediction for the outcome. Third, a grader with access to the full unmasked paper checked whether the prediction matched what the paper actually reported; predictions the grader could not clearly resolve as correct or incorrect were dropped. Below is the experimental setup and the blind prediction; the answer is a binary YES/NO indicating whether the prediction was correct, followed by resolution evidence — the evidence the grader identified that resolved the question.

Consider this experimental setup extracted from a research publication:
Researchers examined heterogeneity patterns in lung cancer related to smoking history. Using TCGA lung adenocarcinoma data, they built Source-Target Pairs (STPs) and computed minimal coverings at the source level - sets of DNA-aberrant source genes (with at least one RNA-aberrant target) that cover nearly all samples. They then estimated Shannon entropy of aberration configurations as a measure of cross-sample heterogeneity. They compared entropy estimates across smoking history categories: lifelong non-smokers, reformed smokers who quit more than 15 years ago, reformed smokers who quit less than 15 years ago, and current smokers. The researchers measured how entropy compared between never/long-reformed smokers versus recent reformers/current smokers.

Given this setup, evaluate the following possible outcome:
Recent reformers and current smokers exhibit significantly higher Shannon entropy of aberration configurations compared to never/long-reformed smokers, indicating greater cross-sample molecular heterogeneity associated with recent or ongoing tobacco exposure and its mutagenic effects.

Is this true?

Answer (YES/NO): YES